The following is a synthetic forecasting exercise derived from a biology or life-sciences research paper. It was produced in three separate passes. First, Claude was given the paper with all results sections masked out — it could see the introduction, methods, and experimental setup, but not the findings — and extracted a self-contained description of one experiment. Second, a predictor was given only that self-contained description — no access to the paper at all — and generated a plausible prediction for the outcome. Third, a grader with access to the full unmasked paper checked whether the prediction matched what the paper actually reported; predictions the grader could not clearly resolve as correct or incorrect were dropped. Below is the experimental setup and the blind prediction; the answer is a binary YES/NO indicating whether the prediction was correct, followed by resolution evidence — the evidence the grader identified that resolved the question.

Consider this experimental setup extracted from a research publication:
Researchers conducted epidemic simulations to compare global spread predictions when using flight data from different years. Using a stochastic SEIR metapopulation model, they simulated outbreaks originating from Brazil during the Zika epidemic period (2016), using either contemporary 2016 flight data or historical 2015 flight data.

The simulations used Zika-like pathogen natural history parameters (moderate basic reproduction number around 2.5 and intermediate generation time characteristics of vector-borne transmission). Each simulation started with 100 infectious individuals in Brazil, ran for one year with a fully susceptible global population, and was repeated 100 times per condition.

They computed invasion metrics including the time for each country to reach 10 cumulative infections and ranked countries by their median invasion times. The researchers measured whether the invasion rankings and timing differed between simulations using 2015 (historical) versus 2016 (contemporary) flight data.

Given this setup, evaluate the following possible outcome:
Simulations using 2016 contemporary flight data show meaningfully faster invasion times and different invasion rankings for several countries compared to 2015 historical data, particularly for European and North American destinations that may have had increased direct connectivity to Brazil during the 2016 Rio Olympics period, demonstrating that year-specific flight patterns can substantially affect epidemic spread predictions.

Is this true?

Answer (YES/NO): NO